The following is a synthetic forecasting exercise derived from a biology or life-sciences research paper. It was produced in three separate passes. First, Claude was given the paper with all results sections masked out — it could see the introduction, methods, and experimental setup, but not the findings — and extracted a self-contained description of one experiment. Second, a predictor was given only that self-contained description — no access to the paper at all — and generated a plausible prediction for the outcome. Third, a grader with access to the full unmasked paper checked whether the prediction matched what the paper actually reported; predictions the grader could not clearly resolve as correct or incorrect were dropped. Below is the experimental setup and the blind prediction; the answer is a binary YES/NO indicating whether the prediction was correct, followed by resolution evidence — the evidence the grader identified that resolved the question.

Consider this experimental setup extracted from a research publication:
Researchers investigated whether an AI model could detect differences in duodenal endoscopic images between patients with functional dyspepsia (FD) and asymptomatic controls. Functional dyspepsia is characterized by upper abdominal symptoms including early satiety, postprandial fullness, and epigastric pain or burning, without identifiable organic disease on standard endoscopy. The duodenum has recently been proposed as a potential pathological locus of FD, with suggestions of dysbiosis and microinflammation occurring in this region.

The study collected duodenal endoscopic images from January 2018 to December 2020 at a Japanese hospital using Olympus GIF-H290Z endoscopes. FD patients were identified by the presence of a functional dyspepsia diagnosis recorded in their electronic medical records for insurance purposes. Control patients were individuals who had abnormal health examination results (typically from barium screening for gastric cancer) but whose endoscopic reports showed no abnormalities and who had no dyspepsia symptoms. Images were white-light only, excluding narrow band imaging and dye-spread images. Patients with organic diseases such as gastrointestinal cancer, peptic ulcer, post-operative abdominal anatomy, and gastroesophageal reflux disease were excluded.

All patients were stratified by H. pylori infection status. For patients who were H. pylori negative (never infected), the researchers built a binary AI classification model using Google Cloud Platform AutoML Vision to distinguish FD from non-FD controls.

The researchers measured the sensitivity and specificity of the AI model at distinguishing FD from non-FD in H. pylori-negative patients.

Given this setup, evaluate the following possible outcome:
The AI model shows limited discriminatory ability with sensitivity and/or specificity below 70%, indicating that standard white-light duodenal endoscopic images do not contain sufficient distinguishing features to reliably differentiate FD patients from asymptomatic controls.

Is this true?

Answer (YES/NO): NO